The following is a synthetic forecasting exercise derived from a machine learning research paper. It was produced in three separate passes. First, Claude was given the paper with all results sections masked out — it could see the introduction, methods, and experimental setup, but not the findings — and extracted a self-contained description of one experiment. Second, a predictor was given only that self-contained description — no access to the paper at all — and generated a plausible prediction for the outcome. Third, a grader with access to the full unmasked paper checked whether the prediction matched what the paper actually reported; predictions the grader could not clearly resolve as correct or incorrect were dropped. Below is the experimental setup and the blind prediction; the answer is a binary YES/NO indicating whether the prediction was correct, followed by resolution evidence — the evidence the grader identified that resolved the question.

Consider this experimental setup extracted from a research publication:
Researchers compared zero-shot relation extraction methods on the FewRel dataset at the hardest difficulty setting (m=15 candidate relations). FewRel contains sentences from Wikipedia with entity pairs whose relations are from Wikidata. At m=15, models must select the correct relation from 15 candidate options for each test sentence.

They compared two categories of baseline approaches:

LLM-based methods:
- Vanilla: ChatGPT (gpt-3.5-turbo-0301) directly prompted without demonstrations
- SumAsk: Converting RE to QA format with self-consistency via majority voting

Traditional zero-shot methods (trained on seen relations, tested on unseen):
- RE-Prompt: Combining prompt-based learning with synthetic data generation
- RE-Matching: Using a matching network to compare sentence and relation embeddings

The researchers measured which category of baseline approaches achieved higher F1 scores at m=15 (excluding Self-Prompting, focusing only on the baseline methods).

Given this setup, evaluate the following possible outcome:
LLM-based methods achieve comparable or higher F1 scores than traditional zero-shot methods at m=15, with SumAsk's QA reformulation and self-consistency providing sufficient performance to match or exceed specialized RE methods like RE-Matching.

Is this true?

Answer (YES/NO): NO